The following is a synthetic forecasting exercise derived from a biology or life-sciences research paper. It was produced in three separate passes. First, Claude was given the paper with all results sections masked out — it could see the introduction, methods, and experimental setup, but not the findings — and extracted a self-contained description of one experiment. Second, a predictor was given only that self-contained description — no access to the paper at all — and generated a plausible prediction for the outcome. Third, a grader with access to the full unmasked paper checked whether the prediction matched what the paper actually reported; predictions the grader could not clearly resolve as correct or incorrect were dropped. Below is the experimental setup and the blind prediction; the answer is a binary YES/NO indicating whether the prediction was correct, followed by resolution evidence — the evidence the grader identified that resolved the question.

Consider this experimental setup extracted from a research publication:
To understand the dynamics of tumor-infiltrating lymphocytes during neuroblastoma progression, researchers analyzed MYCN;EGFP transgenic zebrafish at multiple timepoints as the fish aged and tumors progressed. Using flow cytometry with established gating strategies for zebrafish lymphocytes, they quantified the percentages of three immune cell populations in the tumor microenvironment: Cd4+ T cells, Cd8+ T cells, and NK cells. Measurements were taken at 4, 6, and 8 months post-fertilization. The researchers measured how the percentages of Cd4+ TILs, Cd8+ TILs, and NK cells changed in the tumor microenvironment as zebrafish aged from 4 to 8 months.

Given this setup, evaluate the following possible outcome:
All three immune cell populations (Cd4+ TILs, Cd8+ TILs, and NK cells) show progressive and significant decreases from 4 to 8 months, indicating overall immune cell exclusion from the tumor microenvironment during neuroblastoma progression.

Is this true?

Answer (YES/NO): NO